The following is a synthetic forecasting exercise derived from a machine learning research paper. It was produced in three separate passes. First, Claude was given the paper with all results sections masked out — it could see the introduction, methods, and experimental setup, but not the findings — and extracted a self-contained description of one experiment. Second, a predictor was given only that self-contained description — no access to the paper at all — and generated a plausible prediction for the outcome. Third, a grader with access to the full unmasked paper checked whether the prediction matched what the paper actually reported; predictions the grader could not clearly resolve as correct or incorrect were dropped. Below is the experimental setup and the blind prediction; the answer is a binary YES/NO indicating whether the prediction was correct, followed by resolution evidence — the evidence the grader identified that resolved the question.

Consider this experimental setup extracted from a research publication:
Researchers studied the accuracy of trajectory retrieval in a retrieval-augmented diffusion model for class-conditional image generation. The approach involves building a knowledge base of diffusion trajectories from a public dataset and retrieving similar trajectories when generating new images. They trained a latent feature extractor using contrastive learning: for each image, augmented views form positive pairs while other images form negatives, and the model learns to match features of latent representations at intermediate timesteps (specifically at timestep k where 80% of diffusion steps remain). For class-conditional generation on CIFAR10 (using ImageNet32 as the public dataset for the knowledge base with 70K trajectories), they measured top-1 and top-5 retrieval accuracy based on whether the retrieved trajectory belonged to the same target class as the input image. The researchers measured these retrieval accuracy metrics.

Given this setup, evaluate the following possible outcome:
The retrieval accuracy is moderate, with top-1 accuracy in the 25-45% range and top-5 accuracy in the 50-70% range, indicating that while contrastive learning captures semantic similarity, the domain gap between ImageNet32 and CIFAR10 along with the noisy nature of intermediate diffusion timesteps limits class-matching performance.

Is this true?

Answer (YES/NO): NO